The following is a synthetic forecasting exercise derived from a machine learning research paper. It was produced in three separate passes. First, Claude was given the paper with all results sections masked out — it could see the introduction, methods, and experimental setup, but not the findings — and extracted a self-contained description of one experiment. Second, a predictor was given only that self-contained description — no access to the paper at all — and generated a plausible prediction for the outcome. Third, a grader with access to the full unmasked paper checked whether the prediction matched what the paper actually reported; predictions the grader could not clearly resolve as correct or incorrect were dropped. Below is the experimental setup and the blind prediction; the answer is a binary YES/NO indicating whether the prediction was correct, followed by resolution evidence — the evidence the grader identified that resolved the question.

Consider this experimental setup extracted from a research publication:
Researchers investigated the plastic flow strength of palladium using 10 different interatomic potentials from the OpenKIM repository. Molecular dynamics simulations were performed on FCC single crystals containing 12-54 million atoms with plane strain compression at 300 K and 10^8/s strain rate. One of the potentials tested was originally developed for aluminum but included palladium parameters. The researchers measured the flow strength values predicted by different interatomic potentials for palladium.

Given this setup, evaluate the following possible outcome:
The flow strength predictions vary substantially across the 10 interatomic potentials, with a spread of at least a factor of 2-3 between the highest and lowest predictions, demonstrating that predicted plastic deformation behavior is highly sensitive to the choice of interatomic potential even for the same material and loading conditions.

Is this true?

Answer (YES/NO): YES